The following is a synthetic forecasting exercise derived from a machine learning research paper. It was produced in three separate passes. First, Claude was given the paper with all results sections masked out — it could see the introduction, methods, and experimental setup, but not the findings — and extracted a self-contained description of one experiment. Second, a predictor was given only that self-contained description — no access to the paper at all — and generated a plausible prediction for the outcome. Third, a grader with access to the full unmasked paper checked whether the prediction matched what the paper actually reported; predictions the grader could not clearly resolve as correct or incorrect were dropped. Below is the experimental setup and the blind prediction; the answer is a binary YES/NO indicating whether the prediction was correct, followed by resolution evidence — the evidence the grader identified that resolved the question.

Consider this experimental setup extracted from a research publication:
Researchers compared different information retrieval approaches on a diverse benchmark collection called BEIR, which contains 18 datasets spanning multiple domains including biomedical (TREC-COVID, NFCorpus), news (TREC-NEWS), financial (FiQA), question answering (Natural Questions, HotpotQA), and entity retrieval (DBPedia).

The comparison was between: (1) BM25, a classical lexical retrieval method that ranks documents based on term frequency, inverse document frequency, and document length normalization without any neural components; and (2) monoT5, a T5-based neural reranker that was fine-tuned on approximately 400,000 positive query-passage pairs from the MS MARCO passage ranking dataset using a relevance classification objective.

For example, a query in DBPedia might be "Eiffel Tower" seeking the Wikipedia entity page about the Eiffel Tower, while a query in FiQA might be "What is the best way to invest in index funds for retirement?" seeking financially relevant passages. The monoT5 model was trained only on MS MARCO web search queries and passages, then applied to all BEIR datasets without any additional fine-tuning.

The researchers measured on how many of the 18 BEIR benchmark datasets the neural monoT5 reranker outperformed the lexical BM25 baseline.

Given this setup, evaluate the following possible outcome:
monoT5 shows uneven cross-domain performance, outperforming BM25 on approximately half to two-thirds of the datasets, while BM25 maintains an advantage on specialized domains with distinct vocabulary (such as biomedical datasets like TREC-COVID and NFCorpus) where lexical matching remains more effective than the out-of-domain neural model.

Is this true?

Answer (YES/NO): NO